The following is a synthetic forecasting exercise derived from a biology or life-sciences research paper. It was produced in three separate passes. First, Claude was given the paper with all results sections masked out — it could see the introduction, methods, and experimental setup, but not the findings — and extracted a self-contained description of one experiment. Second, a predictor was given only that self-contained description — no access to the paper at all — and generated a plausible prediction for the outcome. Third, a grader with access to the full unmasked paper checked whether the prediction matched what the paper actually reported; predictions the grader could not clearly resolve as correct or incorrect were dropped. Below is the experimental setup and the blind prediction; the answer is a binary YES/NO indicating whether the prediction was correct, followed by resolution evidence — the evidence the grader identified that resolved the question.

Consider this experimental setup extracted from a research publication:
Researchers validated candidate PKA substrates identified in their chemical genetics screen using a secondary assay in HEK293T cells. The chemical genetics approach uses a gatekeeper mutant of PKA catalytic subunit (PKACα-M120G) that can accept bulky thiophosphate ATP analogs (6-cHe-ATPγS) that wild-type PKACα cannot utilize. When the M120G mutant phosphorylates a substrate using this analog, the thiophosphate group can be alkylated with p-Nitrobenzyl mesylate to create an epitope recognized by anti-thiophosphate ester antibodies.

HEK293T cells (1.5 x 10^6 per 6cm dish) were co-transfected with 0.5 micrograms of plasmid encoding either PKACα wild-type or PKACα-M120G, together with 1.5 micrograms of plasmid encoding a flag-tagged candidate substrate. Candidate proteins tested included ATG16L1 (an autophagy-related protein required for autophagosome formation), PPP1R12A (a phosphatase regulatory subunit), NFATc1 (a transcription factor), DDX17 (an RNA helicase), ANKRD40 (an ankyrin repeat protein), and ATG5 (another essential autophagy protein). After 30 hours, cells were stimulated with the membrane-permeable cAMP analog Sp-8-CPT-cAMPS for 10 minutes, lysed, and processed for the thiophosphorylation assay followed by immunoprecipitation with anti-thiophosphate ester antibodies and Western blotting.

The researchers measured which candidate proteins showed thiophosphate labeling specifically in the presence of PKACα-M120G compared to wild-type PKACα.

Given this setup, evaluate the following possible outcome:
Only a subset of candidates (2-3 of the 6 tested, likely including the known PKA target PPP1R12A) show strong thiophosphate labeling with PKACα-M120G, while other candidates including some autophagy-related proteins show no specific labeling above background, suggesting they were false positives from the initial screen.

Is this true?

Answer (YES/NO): NO